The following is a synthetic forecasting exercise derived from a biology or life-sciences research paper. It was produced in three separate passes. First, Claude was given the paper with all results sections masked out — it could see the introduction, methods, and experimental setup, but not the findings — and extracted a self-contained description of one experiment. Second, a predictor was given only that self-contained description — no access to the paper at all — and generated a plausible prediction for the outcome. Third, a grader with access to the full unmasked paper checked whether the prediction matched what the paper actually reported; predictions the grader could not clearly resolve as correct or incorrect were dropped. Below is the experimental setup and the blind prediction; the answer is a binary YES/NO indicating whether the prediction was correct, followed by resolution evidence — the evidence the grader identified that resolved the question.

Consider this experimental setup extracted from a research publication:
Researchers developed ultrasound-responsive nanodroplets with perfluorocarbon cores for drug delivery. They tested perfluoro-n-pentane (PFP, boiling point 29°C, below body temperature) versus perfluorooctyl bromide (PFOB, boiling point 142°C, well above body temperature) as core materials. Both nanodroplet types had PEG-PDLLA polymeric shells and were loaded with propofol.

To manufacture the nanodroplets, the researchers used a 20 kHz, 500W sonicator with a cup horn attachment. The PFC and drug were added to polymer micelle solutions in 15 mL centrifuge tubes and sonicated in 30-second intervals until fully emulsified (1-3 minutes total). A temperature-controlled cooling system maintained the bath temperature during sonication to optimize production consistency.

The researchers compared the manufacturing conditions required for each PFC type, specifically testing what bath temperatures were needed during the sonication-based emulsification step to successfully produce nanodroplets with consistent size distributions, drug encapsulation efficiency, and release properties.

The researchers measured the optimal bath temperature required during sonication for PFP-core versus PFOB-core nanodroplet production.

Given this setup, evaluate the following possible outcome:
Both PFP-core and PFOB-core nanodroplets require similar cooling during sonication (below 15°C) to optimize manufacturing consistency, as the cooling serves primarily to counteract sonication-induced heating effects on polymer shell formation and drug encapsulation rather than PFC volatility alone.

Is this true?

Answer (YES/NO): NO